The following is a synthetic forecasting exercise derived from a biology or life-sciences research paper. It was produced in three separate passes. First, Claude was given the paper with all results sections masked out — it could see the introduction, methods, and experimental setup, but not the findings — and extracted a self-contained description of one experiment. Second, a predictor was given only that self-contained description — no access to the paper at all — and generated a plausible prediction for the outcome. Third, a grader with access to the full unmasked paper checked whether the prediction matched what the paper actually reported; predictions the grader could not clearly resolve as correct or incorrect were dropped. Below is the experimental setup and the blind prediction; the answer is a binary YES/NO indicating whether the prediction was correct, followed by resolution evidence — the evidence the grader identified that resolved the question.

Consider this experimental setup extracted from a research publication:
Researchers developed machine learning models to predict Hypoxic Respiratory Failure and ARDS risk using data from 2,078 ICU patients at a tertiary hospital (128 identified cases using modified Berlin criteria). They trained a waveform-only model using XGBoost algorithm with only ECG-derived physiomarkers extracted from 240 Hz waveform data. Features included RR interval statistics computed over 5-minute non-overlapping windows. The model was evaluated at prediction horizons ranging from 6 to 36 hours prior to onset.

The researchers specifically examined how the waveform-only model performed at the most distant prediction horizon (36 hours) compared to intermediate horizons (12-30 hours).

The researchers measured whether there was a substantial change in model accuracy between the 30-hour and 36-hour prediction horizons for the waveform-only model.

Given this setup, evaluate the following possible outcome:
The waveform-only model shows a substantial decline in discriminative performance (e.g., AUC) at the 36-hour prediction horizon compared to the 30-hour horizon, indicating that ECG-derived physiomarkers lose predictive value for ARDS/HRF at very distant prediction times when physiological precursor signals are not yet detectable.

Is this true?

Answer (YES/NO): YES